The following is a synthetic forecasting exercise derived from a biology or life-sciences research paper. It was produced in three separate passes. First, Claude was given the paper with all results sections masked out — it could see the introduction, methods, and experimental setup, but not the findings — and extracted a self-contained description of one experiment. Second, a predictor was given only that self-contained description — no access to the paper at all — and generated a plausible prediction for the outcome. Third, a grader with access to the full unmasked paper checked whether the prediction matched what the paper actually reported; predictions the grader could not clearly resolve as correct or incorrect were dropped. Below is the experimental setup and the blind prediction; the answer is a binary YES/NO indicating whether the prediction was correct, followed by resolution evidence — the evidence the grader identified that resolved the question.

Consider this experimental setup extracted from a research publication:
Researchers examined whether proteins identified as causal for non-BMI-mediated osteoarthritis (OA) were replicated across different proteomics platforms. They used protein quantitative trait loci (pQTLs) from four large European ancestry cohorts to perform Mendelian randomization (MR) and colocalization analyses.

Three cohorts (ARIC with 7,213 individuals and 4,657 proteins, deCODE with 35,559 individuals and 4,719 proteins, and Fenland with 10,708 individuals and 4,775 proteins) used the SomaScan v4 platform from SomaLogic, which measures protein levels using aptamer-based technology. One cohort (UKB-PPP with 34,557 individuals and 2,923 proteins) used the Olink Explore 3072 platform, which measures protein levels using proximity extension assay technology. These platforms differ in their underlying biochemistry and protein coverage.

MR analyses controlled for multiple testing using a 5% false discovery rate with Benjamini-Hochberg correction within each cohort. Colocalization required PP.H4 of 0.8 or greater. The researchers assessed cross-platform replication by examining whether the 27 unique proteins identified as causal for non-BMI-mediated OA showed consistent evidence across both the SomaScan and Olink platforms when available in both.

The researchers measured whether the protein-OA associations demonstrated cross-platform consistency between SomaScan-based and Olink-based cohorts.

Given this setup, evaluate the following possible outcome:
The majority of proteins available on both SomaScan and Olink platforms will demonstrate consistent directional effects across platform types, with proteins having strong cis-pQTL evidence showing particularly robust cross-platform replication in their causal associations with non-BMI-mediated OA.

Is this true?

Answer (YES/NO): NO